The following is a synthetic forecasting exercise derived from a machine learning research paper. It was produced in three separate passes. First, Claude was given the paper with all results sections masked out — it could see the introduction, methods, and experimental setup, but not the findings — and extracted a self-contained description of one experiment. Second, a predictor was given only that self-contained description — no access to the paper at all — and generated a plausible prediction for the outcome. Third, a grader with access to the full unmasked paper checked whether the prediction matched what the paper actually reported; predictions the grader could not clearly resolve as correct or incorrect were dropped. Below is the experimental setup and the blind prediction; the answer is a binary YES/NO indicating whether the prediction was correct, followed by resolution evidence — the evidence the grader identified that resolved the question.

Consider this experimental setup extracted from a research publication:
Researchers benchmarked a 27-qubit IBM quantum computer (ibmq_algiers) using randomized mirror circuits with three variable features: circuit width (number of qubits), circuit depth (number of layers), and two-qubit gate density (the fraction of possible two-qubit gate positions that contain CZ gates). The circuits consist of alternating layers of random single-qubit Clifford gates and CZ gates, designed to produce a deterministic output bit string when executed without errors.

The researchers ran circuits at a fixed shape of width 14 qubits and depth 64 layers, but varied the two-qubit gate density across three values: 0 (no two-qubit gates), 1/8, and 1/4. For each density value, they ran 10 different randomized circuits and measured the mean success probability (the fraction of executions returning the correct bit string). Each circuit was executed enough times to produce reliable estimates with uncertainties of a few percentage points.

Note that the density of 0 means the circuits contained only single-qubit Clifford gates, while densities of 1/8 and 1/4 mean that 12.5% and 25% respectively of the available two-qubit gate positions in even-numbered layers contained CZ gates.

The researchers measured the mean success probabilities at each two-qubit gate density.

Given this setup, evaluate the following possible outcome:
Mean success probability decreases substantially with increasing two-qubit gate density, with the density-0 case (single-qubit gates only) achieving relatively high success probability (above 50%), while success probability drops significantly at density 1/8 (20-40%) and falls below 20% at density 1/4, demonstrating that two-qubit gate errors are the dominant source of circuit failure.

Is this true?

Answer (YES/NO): NO